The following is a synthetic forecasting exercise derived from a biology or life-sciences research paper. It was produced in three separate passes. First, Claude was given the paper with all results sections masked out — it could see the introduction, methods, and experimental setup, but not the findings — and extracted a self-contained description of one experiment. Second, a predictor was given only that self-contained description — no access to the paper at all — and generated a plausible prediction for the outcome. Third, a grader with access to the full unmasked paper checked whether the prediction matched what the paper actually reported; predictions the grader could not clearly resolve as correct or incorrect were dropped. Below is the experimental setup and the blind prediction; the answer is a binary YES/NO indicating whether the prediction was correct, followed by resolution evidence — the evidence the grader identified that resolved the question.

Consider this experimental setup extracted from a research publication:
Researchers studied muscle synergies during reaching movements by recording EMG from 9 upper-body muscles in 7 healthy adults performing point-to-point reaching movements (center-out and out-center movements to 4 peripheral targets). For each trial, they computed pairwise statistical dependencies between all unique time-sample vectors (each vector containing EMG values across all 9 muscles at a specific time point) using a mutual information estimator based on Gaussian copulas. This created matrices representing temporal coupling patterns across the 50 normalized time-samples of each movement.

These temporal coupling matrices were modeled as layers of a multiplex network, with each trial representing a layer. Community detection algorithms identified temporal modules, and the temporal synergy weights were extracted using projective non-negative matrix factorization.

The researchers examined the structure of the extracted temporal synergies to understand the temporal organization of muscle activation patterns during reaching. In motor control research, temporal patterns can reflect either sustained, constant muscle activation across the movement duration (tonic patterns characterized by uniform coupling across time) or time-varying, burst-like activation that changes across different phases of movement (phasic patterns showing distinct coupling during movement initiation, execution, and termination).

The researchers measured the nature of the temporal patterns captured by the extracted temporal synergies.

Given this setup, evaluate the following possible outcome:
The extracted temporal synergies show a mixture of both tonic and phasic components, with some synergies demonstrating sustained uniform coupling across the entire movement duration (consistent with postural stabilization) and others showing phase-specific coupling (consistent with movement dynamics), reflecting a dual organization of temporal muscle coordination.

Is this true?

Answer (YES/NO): YES